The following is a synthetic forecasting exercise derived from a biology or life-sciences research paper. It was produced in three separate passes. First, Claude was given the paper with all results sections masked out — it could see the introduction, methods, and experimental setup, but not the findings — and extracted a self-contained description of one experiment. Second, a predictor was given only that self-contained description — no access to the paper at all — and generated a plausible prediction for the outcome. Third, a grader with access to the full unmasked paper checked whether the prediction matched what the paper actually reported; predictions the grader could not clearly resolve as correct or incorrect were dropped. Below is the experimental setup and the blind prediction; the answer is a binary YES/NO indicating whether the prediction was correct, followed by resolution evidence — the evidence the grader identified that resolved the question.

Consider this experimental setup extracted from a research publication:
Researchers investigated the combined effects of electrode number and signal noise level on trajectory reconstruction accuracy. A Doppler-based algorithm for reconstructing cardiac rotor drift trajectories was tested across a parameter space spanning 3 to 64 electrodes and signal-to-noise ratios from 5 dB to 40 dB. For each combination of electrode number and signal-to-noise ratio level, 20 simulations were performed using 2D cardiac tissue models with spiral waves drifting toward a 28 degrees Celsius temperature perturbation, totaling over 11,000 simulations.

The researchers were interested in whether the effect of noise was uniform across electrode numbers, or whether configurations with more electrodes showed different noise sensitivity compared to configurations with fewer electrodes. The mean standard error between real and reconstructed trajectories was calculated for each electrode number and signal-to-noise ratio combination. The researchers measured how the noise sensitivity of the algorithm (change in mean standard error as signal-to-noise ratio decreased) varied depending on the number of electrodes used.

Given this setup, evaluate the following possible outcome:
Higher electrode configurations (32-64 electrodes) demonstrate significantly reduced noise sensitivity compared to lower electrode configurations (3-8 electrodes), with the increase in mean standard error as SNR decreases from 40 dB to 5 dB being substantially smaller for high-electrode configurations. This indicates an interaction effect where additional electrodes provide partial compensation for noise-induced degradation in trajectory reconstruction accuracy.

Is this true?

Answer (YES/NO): YES